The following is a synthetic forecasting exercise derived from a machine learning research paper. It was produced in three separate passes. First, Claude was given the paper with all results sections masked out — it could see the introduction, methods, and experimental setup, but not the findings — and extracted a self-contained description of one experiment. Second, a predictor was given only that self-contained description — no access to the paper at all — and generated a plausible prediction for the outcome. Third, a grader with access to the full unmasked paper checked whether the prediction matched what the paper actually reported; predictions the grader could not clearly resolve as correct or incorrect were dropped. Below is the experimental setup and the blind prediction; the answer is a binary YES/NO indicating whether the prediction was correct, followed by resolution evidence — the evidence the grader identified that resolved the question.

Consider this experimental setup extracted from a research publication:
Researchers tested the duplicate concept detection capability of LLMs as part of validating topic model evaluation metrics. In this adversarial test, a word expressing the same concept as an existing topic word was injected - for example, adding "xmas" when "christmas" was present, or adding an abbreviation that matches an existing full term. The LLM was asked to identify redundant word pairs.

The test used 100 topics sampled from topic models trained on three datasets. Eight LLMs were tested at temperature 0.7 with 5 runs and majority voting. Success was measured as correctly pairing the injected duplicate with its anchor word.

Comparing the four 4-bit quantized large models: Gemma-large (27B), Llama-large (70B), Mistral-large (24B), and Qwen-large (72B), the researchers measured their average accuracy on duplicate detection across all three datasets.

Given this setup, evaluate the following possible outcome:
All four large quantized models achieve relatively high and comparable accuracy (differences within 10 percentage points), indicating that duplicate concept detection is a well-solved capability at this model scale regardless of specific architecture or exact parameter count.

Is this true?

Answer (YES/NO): NO